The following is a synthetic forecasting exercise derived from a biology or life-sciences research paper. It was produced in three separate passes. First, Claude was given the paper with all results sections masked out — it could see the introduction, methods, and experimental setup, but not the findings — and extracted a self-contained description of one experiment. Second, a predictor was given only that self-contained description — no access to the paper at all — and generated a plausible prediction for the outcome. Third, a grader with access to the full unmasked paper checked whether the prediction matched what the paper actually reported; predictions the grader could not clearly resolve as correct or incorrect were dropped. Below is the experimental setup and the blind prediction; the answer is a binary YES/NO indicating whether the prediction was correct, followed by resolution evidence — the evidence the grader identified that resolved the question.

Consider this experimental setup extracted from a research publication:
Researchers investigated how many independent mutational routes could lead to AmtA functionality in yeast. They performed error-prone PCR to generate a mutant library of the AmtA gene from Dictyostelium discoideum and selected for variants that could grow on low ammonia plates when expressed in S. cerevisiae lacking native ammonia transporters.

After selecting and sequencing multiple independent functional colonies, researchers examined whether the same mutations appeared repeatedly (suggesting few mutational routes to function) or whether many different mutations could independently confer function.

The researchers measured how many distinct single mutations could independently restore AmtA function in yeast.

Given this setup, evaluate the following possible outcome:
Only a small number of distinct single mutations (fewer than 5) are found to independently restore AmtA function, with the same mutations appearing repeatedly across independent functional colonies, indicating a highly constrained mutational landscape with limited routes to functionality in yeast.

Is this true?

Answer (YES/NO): NO